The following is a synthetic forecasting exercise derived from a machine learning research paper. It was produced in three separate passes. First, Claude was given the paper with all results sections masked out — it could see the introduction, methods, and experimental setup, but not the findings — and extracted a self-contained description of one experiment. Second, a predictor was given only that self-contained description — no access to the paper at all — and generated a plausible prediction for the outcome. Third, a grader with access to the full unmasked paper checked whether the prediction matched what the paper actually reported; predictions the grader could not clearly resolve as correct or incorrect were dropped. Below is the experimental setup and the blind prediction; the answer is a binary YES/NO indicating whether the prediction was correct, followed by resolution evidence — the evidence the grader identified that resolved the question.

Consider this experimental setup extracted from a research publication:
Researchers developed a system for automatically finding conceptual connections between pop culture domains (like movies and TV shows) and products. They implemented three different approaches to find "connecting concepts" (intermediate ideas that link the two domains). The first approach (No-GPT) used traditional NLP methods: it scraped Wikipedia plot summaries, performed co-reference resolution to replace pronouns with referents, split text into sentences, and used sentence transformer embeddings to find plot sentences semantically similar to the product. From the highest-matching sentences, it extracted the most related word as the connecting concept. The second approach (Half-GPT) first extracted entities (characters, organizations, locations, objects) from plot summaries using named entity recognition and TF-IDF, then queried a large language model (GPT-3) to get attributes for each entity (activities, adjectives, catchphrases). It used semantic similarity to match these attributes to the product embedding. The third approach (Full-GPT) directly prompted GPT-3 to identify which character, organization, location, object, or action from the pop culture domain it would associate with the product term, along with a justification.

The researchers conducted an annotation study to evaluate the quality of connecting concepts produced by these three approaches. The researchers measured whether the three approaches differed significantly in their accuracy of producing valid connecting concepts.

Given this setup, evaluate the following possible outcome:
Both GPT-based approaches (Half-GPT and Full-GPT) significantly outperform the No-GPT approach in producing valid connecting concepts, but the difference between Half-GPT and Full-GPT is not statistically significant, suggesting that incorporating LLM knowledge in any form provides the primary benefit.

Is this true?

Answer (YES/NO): NO